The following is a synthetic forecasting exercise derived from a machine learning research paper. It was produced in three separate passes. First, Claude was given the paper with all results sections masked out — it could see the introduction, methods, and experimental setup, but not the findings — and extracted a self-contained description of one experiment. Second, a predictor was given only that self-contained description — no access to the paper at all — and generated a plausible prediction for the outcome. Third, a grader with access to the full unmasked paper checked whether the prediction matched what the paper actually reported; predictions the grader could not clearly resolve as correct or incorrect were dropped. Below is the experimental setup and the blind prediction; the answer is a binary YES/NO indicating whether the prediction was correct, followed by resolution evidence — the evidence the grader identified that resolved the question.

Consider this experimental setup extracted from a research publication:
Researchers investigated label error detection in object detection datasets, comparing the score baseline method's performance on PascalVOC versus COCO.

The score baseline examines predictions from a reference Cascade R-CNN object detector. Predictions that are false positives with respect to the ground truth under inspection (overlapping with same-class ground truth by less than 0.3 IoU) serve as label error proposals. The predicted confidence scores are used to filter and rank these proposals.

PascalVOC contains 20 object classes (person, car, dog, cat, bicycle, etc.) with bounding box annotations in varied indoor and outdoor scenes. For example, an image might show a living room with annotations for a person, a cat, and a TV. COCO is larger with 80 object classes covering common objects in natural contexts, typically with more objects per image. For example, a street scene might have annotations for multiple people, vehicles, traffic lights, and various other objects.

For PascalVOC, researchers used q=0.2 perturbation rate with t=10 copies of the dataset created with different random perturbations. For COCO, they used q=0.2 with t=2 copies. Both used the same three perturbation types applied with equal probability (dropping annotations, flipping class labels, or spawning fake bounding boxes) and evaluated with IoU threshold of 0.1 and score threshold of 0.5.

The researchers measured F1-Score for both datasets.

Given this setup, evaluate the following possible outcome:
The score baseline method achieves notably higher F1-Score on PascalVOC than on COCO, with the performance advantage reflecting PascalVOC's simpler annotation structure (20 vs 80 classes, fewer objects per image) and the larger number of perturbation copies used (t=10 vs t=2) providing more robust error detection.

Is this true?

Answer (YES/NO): NO